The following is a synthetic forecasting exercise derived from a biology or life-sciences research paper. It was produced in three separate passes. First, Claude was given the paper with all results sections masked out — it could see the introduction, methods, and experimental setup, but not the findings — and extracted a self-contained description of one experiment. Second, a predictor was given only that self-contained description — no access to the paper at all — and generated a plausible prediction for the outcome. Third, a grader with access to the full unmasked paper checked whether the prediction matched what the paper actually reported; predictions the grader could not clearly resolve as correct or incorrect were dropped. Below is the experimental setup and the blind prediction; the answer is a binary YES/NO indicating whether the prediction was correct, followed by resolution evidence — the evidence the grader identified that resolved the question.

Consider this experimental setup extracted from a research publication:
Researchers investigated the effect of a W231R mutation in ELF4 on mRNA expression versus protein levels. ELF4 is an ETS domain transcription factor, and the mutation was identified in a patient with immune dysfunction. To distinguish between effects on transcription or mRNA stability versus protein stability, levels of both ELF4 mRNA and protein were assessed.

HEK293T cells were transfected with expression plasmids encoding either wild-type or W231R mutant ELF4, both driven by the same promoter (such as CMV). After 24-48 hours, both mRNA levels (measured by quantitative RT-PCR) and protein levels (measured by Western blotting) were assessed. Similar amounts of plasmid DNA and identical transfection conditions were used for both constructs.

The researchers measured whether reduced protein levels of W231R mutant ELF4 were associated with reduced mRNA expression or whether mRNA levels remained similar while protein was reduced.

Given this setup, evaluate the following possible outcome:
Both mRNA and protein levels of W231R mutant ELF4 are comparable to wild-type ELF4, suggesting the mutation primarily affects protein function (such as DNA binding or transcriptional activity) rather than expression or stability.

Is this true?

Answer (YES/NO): NO